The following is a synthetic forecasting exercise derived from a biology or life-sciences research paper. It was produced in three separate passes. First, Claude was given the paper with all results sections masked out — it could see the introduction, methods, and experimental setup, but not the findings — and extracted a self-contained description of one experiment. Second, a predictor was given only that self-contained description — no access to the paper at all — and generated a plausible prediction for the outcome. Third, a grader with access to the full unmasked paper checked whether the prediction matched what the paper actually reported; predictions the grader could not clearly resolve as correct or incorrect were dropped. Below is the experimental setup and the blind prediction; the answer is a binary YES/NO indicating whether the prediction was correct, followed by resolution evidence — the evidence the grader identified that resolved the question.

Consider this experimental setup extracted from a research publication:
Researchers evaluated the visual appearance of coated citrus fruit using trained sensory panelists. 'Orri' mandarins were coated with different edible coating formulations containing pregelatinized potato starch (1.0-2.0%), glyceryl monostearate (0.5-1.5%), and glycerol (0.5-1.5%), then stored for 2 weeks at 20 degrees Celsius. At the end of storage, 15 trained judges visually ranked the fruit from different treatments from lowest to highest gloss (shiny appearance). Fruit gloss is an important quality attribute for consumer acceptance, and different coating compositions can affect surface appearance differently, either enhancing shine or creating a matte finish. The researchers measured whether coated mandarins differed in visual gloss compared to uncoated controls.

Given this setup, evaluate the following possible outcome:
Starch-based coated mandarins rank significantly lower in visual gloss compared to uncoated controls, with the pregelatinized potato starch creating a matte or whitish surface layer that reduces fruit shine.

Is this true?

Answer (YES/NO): NO